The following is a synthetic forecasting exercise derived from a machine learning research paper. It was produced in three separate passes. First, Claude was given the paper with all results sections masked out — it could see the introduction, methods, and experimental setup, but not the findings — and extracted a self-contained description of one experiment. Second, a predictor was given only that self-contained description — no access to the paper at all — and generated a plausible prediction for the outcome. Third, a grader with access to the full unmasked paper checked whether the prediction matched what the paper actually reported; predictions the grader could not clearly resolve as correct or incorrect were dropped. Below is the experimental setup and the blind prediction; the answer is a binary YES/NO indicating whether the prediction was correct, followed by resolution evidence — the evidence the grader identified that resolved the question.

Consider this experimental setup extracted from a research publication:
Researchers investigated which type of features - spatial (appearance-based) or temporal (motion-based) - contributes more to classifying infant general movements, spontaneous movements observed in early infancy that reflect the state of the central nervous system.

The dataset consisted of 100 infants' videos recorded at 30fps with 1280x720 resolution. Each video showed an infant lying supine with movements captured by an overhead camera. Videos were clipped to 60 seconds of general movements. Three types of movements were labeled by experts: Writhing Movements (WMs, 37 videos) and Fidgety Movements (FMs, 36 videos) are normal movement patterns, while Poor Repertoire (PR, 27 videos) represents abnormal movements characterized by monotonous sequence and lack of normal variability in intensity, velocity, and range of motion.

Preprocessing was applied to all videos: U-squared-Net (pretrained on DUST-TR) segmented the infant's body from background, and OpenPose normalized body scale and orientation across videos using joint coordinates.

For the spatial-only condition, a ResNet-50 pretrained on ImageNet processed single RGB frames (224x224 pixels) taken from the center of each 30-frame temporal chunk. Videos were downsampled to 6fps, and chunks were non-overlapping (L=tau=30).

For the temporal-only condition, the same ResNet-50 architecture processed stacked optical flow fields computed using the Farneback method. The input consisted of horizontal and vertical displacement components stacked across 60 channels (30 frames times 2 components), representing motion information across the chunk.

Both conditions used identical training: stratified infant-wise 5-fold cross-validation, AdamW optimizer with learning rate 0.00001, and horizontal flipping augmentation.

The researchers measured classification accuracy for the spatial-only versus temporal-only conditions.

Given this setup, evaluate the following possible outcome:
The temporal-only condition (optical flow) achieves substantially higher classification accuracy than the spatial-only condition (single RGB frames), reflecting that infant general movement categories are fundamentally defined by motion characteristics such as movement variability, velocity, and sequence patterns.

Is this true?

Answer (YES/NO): NO